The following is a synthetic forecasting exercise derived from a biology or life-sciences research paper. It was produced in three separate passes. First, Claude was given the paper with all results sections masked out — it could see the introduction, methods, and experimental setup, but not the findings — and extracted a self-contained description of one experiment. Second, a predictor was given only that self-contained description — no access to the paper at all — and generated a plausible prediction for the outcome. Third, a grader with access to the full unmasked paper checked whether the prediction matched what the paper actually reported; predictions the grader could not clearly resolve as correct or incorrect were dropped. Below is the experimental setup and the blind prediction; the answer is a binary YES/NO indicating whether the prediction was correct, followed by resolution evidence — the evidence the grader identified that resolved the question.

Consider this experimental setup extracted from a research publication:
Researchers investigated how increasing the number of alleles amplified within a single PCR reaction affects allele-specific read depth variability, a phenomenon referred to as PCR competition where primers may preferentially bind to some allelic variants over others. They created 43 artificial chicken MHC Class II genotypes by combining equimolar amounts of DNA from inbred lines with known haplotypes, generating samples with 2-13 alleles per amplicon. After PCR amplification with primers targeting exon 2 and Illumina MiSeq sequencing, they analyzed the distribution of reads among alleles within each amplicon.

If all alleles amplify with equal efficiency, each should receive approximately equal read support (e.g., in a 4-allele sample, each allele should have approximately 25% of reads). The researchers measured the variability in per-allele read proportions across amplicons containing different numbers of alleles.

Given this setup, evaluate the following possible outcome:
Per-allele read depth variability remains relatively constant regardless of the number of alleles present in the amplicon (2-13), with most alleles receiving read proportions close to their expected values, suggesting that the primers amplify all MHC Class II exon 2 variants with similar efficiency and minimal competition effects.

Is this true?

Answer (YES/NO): NO